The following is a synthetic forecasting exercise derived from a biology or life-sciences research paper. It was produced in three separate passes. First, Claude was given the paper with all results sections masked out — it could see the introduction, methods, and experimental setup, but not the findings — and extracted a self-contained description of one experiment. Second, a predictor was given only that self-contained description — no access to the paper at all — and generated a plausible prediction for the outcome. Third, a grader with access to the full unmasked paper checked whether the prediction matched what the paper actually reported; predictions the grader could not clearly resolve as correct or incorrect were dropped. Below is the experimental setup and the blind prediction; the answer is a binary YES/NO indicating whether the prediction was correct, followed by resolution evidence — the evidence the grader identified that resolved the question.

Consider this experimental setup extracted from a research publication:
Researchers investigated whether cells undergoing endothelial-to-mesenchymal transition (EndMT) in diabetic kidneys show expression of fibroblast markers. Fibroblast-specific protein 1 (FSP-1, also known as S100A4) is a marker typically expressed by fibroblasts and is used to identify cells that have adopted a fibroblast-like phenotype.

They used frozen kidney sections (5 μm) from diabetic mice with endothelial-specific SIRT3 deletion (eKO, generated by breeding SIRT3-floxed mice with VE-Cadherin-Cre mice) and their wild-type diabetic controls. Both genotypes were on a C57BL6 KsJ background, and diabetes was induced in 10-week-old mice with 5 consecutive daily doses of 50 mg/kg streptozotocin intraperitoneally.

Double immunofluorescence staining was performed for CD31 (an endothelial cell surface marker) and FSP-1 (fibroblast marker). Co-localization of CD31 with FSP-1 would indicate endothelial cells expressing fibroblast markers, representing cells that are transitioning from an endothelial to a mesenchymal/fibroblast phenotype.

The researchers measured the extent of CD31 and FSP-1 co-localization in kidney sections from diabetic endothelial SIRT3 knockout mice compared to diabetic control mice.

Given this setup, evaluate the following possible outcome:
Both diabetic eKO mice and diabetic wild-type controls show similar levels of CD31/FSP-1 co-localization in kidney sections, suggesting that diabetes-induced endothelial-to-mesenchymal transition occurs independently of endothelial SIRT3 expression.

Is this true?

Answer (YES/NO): NO